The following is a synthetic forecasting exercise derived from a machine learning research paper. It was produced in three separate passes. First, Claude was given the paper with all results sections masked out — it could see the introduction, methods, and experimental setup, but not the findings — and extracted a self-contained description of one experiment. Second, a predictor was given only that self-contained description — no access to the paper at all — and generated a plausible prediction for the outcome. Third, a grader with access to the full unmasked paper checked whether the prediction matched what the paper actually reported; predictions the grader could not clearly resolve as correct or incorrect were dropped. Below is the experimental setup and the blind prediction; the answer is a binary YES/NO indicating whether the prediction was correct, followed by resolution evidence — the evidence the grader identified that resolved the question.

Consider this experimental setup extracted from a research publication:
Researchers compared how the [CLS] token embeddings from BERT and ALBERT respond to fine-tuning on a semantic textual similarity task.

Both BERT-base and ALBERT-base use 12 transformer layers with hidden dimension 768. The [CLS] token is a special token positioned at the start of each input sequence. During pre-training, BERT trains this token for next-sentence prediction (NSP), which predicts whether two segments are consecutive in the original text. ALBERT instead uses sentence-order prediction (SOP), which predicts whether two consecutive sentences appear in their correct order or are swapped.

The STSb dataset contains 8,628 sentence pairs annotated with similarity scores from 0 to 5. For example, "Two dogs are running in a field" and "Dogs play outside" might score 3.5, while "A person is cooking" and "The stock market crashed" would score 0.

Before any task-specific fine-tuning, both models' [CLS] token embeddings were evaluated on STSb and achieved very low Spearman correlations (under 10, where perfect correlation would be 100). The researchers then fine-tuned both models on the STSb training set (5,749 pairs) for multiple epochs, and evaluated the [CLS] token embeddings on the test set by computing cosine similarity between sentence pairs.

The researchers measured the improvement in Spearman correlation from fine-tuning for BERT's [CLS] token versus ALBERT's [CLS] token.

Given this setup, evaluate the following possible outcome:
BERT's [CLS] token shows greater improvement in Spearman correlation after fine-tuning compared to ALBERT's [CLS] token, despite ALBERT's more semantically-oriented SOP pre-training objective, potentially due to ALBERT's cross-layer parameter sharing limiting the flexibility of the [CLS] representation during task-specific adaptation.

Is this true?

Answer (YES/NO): NO